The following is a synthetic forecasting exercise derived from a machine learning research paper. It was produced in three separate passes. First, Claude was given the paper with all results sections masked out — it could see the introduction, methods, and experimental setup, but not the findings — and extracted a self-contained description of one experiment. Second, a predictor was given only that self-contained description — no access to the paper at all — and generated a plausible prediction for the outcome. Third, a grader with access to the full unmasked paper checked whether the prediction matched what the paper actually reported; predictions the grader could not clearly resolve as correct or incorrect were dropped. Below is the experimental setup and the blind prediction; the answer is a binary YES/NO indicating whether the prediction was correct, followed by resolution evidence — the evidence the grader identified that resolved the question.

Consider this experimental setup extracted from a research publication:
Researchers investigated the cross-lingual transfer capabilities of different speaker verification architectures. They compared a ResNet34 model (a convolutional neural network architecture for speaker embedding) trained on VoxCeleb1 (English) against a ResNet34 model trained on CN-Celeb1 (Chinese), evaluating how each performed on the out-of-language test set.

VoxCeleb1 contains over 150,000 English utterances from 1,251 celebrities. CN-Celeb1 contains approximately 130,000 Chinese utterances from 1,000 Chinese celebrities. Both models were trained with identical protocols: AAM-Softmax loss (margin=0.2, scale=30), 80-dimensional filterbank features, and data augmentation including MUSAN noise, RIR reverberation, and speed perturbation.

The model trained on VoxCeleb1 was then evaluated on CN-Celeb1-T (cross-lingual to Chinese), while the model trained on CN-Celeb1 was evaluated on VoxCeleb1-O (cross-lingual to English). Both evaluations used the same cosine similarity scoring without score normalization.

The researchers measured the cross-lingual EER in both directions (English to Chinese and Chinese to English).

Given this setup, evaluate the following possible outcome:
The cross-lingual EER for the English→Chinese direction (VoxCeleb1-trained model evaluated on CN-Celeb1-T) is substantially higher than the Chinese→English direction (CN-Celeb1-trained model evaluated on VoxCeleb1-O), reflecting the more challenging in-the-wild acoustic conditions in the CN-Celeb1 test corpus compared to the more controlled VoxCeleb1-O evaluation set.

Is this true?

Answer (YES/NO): YES